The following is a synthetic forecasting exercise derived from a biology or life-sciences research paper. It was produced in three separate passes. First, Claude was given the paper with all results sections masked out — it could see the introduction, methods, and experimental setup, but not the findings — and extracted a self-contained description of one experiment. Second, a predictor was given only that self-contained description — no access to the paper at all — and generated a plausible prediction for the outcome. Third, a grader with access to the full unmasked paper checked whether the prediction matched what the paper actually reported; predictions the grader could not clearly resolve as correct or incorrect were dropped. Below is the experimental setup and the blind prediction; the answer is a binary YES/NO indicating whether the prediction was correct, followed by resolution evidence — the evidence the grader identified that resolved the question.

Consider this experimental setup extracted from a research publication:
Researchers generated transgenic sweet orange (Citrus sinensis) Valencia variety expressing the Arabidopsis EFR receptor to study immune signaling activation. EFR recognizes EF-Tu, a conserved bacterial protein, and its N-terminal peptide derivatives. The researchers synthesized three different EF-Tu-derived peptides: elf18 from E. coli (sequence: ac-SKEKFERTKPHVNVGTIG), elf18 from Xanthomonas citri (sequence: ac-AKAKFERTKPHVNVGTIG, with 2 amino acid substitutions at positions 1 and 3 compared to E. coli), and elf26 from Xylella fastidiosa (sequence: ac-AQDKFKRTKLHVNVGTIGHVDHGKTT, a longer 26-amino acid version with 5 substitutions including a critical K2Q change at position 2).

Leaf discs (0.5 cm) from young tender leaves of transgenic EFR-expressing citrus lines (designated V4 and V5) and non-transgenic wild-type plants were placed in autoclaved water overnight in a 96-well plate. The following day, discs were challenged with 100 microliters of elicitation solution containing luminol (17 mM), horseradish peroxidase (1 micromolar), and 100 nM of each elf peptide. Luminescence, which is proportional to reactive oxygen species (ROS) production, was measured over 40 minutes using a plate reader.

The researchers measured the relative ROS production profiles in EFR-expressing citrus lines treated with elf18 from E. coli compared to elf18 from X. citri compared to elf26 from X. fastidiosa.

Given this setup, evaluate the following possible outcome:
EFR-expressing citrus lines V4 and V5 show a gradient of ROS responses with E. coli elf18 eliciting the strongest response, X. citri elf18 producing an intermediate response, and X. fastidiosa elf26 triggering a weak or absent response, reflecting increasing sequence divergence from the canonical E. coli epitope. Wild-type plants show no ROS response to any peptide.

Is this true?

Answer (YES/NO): NO